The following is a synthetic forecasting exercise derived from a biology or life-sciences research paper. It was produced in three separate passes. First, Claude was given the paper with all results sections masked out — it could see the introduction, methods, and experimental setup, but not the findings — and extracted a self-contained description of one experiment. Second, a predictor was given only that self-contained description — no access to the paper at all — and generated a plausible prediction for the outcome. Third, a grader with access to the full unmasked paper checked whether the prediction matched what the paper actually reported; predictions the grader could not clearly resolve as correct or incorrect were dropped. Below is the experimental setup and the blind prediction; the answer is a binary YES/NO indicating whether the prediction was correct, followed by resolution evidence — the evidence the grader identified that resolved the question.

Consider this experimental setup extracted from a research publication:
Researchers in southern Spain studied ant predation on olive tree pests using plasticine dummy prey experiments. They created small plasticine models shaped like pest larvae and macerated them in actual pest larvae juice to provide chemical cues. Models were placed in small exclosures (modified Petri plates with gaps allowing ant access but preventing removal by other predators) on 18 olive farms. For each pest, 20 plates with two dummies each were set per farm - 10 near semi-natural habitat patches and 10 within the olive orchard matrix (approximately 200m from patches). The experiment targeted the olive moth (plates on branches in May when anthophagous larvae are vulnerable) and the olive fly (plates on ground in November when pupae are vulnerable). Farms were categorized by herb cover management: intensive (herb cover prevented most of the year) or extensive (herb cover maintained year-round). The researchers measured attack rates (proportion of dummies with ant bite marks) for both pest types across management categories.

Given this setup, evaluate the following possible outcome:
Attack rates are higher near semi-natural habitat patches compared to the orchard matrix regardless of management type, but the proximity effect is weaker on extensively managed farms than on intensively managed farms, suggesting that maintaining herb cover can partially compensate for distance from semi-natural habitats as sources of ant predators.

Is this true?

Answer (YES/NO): NO